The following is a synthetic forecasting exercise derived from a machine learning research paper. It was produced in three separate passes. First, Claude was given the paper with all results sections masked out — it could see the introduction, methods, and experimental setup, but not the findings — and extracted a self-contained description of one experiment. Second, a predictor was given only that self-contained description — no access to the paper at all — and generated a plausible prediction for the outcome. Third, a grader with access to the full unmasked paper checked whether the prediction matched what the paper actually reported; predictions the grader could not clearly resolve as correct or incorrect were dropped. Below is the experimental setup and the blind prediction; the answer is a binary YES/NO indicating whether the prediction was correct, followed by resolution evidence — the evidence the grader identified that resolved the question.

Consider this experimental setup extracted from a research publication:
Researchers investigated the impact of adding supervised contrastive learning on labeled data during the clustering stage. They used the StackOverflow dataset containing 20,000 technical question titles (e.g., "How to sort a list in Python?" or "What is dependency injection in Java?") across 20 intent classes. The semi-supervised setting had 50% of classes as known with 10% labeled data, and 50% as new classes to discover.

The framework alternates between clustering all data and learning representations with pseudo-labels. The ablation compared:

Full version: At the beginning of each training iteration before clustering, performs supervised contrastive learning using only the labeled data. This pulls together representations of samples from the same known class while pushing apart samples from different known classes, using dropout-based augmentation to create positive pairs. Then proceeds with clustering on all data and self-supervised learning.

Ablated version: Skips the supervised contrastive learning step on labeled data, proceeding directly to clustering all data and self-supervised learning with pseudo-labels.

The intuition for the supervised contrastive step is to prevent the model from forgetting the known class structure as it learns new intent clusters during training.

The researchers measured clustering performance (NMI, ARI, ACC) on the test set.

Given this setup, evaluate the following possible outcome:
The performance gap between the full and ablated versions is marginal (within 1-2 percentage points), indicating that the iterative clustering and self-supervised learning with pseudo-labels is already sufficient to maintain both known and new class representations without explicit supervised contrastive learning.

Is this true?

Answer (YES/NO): NO